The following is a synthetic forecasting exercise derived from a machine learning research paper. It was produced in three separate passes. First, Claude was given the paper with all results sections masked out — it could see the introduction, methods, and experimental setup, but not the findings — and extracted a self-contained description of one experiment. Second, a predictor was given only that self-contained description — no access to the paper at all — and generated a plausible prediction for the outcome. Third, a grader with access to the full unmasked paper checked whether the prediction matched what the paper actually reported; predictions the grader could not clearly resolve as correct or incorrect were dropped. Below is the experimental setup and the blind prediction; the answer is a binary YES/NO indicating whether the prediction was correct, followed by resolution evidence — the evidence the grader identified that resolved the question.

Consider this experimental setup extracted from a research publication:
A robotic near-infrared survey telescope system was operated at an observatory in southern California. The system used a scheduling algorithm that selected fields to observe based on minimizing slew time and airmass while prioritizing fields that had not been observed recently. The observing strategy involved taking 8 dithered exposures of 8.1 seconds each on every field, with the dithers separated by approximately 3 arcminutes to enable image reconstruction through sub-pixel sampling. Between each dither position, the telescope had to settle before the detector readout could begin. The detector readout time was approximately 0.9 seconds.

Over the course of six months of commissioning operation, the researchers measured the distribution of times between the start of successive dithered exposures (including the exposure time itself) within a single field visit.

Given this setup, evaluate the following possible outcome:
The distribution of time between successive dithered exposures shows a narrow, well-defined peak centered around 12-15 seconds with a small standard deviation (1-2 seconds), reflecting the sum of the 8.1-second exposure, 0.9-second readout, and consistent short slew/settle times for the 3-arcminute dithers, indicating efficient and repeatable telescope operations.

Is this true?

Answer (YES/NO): YES